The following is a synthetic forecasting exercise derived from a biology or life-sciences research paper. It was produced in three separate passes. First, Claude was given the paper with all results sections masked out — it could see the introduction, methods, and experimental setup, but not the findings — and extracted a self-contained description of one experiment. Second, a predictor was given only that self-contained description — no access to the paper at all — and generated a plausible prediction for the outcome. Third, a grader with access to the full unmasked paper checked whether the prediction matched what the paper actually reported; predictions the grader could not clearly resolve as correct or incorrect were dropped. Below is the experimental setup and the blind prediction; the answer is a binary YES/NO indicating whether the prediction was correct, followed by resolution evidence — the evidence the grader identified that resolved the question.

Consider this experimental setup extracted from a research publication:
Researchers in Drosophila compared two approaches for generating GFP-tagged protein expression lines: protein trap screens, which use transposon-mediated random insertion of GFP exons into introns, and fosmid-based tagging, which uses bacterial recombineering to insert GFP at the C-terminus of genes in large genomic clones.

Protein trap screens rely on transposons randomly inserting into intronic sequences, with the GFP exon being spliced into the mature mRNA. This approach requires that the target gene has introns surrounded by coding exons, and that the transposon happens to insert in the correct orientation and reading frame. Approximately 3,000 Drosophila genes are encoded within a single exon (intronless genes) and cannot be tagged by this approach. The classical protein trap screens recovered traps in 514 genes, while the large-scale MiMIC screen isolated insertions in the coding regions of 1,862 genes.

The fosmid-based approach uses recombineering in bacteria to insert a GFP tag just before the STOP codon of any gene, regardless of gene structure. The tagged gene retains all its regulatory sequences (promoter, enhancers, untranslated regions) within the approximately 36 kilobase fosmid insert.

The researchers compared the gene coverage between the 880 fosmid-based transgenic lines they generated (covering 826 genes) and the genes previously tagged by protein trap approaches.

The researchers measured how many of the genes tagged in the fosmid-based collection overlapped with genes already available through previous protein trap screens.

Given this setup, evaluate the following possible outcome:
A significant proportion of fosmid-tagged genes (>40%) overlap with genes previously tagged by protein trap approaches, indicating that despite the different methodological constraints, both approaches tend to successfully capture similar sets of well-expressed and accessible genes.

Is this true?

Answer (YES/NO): NO